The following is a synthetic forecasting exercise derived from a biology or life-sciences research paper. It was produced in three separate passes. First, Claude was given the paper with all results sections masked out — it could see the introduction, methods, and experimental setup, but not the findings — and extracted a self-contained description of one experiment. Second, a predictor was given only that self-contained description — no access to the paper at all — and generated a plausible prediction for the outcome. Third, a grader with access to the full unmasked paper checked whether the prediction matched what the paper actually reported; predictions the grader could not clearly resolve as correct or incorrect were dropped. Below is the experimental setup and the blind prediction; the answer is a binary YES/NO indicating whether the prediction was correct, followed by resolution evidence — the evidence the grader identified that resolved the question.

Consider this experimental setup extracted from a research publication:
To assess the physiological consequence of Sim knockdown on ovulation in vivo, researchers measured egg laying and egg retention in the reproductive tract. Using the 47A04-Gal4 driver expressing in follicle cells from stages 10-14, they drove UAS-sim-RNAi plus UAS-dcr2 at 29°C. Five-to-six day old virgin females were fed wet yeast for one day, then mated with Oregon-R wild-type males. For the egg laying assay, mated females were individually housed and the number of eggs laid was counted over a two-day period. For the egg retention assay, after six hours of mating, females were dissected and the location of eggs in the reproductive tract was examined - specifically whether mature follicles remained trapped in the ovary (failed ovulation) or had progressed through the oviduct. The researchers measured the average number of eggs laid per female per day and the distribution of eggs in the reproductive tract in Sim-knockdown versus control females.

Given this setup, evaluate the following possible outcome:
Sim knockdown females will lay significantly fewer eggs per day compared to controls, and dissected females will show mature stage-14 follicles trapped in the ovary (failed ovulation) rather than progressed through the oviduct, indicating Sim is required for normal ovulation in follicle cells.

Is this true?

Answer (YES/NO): YES